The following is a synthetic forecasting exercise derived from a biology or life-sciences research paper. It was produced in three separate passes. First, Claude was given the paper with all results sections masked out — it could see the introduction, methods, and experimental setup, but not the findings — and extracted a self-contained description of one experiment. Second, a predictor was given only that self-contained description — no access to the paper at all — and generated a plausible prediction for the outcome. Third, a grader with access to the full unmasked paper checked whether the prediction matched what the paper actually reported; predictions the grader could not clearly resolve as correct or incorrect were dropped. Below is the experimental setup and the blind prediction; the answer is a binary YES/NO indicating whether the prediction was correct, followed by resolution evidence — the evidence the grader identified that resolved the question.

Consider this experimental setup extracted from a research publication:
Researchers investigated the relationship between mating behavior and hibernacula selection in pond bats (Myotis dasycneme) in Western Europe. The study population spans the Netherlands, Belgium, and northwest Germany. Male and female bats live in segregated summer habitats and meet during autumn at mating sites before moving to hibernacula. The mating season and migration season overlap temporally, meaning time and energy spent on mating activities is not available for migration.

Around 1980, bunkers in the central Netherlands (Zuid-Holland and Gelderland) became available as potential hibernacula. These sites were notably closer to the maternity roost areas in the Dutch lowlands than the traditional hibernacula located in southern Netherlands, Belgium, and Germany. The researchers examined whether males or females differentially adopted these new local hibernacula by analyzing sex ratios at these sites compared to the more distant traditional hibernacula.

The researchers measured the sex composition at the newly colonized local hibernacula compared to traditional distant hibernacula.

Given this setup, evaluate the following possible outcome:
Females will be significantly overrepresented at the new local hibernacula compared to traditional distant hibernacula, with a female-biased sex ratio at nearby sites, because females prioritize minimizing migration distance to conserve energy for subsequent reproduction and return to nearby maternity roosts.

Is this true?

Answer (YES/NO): NO